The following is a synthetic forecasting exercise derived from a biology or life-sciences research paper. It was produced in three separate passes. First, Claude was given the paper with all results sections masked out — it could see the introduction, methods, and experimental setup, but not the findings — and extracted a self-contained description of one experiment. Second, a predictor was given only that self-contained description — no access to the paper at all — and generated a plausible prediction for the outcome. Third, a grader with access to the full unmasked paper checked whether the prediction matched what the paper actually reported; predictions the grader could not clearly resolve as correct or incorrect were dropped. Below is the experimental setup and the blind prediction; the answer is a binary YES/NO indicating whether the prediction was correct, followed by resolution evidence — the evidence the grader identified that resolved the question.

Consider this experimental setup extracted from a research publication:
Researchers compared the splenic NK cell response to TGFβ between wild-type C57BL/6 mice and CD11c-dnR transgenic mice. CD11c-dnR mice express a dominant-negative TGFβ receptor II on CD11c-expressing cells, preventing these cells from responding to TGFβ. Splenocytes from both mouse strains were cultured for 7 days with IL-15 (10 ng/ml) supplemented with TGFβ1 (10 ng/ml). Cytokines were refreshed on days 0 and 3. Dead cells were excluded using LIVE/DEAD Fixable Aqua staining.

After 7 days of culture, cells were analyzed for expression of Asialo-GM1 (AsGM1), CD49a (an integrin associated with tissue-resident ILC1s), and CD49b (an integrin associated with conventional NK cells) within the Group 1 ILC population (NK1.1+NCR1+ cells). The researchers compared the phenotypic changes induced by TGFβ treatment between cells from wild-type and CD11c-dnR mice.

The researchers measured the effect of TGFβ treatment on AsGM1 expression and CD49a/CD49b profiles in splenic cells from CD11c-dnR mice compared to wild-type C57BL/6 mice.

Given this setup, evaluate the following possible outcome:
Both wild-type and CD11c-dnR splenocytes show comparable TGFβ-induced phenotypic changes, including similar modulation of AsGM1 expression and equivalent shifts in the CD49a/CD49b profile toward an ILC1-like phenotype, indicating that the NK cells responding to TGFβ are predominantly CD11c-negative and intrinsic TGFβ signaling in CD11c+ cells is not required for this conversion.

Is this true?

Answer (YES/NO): NO